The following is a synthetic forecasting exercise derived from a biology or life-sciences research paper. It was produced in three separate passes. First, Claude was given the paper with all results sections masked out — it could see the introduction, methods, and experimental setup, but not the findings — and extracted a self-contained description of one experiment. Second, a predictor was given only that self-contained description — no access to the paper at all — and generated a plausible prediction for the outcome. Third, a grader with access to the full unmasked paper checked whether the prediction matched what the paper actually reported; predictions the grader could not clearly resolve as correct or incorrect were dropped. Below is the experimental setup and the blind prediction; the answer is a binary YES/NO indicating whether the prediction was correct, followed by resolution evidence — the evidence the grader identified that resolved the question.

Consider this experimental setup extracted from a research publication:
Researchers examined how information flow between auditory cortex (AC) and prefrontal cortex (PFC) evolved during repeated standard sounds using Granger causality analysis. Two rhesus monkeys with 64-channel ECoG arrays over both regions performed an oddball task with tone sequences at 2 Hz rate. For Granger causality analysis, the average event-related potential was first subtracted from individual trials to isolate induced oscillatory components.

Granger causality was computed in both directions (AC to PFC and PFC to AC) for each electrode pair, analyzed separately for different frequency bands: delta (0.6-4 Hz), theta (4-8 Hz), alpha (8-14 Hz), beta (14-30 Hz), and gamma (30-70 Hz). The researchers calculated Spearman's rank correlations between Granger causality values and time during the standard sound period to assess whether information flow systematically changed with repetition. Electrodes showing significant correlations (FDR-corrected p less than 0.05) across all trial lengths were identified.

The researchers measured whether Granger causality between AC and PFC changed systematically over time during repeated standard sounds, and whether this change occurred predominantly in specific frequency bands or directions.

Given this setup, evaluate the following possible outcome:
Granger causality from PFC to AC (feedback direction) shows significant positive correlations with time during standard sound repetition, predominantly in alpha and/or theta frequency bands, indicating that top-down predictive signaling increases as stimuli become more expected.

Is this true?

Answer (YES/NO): NO